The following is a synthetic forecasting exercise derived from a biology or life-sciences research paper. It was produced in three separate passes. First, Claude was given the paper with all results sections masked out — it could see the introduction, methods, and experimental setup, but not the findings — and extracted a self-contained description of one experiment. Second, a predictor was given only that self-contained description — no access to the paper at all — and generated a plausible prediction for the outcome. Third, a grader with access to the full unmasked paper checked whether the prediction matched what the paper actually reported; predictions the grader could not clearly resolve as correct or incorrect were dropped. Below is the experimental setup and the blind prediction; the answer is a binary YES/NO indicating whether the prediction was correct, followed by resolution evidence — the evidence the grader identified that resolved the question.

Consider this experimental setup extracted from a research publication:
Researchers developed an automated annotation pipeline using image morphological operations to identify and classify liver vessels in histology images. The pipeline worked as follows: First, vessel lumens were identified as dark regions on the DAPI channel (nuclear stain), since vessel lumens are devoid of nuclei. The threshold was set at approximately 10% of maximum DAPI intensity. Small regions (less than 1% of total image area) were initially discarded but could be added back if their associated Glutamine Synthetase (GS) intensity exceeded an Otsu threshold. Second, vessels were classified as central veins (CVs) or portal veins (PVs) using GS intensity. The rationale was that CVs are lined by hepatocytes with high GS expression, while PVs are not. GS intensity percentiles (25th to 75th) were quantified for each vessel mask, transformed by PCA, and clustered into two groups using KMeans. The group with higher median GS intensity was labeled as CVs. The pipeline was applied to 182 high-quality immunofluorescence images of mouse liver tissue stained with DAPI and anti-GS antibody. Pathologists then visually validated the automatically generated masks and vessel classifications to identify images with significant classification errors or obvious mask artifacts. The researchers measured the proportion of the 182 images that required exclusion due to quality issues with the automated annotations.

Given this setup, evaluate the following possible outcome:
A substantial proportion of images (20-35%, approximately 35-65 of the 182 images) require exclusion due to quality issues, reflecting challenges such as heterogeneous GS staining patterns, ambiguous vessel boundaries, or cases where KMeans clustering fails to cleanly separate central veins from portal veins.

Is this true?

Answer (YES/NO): NO